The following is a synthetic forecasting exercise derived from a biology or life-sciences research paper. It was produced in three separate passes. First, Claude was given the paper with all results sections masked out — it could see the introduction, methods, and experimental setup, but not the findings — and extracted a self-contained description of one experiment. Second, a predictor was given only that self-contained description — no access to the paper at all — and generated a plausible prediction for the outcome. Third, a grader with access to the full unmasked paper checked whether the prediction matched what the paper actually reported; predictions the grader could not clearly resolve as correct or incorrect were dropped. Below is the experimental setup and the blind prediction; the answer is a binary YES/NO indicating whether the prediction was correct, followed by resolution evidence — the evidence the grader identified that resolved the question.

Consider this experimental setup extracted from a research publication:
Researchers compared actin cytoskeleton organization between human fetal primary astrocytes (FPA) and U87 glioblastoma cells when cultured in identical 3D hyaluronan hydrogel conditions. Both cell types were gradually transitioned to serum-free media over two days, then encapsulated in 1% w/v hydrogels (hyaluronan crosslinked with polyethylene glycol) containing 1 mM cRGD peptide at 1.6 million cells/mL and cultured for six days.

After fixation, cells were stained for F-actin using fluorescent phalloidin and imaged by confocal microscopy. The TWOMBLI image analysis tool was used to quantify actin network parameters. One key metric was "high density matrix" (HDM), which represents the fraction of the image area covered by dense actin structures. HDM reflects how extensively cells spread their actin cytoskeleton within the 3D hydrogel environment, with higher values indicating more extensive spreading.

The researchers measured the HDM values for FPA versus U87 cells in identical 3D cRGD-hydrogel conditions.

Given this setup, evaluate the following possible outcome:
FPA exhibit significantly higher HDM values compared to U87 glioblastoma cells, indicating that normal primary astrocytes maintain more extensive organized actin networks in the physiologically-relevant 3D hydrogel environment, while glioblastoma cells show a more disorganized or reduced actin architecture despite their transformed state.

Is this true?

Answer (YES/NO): YES